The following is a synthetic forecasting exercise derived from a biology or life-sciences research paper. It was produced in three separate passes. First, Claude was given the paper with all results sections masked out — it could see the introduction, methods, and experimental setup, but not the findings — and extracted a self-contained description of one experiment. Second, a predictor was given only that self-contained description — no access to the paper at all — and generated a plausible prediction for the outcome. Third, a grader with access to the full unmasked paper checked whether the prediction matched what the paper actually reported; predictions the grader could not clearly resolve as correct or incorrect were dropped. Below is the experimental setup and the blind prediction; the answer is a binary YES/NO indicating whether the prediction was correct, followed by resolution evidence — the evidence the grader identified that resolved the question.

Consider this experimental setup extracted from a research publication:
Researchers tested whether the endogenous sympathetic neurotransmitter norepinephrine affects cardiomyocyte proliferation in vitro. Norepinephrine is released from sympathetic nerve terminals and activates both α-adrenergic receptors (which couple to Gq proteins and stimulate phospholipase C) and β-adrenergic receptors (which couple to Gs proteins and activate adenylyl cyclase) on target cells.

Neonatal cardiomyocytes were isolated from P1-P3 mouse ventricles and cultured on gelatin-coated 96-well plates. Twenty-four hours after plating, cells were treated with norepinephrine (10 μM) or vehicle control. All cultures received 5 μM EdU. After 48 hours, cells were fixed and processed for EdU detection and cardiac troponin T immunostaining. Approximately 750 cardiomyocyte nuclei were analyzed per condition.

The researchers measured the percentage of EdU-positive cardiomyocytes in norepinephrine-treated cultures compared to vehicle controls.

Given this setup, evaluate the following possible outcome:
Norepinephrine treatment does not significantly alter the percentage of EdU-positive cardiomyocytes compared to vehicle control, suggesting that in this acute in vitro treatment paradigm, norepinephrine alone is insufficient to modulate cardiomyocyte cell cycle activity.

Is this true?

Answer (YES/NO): NO